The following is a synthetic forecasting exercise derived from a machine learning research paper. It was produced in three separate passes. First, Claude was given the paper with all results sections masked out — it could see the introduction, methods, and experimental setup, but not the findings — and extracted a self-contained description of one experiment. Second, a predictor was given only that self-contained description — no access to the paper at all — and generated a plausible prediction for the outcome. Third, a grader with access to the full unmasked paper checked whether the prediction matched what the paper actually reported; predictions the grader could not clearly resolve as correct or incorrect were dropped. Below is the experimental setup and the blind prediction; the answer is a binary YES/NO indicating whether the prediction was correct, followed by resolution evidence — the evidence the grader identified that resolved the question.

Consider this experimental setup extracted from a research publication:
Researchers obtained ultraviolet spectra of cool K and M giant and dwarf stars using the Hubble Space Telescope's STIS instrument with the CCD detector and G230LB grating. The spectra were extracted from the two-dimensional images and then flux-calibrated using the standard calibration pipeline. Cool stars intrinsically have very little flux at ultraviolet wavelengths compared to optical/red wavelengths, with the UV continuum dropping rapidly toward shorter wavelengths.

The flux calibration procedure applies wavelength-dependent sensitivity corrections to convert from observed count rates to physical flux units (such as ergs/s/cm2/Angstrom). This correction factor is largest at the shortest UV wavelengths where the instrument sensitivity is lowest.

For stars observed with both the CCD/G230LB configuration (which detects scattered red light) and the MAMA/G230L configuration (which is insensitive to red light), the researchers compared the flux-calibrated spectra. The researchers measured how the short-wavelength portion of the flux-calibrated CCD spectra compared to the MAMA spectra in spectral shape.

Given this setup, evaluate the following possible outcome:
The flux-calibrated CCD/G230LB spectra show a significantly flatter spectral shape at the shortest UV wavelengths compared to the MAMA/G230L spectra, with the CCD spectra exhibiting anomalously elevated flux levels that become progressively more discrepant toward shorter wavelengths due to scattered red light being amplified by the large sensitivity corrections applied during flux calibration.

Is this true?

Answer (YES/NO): YES